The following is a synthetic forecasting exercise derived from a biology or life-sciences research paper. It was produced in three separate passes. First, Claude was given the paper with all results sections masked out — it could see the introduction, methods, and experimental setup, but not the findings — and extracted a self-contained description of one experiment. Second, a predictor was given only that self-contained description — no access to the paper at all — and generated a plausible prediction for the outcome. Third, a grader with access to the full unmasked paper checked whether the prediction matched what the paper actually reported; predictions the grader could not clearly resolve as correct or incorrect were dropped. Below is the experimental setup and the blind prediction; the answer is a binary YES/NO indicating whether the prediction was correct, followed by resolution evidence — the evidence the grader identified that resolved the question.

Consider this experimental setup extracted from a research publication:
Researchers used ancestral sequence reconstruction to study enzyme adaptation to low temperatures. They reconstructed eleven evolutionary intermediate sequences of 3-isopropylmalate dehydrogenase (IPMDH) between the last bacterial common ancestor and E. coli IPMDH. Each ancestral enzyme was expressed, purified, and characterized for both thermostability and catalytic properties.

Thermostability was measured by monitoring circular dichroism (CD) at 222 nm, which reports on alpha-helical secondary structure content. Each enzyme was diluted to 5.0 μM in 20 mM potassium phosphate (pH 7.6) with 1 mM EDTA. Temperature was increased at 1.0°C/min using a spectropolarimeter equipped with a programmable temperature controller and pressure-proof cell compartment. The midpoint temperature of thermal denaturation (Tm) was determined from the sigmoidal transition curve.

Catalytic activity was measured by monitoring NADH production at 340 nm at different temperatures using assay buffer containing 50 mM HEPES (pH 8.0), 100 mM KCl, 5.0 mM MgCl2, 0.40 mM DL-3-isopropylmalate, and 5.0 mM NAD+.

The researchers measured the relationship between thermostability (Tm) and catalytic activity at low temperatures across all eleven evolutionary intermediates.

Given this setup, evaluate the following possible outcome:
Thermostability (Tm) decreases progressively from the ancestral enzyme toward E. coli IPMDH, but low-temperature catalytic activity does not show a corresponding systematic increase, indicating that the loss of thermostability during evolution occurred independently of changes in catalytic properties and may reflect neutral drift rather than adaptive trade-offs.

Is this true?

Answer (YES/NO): NO